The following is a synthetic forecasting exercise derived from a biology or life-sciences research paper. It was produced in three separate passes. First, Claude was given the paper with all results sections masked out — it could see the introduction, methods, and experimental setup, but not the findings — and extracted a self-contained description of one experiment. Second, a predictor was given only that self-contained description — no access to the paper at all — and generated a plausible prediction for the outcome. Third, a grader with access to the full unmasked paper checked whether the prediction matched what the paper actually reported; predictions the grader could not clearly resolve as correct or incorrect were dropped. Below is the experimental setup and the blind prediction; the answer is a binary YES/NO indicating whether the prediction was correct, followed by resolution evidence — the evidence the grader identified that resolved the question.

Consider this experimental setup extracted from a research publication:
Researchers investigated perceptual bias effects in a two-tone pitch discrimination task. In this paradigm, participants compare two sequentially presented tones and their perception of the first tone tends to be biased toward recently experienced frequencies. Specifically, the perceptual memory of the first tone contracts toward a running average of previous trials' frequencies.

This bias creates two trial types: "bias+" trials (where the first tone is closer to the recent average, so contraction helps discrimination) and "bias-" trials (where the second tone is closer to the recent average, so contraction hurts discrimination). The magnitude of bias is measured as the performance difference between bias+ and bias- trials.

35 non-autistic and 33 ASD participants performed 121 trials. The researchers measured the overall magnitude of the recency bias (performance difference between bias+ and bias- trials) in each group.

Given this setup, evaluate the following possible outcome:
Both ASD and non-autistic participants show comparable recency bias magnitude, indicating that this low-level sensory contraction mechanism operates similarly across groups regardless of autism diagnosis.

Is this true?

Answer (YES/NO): NO